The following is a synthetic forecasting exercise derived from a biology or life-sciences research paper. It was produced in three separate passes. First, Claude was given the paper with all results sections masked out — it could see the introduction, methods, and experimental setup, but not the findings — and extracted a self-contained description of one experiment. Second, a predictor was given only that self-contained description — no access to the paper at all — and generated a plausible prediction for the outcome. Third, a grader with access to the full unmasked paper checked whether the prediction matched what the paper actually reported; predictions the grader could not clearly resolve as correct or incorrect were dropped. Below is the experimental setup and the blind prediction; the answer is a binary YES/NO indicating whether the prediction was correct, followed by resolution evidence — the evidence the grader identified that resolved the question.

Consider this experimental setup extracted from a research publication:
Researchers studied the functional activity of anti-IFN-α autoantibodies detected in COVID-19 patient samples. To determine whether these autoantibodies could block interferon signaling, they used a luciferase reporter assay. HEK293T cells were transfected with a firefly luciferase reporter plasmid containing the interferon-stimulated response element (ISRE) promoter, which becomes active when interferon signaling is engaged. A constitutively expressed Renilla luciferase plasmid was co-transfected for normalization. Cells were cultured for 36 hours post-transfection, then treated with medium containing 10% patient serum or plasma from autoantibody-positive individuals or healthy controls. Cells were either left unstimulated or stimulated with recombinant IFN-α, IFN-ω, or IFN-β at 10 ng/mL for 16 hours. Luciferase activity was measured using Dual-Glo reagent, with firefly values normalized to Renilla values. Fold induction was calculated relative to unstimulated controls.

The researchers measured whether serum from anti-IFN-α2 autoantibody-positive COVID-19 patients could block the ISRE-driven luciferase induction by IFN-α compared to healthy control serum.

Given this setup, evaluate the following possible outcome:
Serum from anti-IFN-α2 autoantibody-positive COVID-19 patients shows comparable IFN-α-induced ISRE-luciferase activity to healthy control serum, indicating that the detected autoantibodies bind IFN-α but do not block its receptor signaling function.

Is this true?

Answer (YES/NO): NO